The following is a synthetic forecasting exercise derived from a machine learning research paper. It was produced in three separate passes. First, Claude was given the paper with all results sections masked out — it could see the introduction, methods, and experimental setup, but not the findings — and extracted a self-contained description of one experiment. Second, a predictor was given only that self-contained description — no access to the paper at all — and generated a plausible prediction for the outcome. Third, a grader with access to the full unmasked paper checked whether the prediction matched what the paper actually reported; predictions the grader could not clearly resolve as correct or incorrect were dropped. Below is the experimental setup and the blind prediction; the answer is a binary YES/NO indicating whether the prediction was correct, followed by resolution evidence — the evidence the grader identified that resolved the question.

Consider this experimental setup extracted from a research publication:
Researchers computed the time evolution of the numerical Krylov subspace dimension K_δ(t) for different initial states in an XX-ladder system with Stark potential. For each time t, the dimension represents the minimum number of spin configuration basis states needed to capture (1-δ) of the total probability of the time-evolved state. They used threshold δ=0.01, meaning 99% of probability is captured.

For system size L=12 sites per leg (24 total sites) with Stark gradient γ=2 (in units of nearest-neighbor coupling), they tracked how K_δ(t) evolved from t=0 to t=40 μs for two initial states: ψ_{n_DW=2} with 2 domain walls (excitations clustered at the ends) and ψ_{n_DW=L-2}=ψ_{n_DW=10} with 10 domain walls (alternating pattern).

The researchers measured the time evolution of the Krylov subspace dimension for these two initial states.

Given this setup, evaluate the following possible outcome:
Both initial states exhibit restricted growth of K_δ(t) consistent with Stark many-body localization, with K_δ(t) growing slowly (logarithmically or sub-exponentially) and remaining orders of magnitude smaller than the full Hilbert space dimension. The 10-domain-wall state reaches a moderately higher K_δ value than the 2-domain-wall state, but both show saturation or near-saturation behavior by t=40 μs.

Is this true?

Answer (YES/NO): NO